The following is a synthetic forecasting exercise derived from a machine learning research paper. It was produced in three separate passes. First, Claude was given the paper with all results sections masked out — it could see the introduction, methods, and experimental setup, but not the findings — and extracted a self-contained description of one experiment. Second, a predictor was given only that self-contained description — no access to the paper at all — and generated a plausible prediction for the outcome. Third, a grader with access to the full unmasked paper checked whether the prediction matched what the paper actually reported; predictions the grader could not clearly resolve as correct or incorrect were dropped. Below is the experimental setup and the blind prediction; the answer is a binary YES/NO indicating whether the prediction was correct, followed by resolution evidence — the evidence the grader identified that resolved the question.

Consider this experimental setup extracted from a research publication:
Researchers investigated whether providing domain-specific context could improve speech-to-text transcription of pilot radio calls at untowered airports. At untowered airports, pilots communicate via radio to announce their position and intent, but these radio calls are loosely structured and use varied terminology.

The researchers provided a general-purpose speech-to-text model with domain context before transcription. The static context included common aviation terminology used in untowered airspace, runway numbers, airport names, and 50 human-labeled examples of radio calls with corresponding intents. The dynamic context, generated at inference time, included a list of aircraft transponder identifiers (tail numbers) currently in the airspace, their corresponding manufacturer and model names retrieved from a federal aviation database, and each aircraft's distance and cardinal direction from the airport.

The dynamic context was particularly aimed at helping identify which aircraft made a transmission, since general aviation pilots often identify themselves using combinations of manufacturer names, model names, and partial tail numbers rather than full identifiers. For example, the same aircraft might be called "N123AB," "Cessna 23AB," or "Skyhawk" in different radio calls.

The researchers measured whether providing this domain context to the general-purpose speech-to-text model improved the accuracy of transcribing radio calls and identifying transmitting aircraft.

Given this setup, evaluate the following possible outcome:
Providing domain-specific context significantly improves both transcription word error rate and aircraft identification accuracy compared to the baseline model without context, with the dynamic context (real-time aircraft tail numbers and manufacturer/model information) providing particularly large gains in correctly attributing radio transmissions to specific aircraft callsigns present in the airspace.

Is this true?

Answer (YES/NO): YES